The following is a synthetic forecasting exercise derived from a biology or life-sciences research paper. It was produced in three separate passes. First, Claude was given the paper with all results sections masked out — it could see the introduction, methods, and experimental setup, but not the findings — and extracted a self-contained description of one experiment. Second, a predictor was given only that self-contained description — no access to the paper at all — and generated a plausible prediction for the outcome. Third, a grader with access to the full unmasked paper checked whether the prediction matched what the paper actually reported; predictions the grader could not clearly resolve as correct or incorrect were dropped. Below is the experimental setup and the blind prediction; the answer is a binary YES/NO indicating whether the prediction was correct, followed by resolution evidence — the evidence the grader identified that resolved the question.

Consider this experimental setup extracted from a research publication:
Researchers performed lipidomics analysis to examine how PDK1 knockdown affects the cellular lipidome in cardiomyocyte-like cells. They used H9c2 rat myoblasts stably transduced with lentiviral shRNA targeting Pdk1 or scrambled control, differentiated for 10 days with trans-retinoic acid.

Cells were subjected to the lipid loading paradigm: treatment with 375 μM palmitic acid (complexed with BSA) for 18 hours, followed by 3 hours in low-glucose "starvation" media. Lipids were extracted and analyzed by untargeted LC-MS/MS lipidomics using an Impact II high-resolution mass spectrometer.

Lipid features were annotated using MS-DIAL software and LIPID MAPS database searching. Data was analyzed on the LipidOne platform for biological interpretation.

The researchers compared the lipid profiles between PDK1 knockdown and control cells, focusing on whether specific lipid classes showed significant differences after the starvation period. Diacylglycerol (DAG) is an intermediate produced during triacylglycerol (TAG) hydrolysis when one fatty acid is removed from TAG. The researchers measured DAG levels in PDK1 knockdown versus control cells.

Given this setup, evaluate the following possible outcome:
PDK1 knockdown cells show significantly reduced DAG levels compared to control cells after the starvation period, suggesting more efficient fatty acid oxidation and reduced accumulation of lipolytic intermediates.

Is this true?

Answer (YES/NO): NO